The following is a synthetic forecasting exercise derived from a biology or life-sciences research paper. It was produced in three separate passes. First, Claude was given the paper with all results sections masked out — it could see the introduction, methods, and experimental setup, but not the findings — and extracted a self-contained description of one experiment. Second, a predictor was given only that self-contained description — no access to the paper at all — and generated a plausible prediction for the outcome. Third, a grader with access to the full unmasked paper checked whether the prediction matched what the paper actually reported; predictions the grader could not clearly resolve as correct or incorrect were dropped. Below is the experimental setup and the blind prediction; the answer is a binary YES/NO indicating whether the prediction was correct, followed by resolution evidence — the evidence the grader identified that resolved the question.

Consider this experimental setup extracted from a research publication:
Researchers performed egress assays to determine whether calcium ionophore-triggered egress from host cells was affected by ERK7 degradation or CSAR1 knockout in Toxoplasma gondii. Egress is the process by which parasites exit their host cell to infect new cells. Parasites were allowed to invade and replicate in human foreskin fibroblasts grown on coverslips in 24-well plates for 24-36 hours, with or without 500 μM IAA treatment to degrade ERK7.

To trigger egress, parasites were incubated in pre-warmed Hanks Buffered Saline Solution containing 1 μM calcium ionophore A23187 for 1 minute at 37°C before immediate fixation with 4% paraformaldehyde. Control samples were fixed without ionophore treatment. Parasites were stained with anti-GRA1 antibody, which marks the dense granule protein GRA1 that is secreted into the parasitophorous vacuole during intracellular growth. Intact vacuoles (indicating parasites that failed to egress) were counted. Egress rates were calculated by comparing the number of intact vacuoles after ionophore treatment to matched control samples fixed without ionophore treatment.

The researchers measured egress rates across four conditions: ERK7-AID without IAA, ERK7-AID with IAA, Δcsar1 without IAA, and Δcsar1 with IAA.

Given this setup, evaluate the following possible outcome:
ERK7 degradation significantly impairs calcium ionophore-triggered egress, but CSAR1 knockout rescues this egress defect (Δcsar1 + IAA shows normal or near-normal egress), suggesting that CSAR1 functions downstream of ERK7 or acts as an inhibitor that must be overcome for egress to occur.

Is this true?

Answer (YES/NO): YES